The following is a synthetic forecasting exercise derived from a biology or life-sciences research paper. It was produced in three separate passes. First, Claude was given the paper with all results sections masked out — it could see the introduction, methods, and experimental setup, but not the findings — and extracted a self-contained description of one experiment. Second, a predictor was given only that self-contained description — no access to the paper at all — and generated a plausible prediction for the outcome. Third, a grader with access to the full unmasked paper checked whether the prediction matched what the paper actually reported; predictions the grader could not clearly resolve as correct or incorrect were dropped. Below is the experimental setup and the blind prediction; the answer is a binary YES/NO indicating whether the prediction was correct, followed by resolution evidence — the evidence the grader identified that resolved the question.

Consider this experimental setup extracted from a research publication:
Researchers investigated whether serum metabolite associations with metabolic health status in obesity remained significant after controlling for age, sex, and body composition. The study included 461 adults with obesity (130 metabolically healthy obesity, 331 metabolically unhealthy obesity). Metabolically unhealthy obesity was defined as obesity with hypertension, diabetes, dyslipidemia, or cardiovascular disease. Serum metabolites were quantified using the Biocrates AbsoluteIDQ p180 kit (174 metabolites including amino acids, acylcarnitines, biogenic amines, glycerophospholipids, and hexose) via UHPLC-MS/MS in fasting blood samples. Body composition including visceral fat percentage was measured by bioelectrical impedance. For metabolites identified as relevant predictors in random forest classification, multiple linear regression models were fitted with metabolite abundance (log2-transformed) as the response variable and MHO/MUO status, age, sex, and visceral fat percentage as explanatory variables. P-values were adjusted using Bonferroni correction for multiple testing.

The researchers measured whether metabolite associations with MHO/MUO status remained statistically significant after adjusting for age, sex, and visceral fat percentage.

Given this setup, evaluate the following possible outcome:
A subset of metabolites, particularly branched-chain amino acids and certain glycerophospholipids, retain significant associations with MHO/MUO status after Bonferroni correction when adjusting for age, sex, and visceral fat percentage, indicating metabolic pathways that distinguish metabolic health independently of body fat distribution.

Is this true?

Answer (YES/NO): NO